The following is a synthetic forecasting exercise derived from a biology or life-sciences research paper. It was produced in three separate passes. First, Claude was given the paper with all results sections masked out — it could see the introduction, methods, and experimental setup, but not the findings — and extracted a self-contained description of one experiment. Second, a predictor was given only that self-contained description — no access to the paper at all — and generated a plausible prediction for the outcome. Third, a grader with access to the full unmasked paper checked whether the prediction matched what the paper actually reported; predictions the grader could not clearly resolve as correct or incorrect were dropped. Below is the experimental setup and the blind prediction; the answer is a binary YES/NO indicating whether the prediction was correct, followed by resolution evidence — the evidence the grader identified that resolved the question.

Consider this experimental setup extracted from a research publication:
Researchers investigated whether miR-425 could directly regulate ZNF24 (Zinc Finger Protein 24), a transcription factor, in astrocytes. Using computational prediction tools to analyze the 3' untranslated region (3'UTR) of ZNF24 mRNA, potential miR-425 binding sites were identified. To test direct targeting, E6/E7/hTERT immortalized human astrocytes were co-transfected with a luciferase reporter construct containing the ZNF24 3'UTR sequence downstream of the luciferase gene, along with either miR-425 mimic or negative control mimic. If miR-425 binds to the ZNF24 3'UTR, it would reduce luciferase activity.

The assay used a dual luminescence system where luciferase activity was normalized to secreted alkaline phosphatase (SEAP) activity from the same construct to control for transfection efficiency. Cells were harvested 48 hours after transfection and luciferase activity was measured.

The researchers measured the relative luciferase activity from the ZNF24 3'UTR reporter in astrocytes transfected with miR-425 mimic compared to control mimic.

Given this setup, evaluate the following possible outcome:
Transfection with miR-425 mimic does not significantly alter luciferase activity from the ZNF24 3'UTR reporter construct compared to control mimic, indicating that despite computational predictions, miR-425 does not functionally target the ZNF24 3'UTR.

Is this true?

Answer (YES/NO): NO